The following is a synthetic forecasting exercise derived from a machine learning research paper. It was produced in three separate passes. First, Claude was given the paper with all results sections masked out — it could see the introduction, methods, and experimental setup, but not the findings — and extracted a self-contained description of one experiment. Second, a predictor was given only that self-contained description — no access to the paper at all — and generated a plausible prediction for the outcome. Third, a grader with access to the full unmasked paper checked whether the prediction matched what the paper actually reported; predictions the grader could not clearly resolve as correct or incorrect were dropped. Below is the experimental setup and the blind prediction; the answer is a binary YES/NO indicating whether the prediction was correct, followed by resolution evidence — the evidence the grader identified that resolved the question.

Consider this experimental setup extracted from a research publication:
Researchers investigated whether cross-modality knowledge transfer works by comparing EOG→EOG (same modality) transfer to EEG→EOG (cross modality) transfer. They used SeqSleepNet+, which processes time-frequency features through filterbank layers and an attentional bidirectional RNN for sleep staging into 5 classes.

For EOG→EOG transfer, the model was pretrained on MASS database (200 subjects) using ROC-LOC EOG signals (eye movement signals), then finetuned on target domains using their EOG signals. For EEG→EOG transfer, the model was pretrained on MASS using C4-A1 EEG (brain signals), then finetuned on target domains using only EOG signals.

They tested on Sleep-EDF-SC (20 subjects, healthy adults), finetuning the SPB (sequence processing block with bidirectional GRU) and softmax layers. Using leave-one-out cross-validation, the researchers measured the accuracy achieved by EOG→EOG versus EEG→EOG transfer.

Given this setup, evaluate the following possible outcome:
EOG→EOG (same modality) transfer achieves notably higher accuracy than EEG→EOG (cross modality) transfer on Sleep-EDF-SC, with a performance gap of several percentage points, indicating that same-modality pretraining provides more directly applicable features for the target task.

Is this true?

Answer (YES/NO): NO